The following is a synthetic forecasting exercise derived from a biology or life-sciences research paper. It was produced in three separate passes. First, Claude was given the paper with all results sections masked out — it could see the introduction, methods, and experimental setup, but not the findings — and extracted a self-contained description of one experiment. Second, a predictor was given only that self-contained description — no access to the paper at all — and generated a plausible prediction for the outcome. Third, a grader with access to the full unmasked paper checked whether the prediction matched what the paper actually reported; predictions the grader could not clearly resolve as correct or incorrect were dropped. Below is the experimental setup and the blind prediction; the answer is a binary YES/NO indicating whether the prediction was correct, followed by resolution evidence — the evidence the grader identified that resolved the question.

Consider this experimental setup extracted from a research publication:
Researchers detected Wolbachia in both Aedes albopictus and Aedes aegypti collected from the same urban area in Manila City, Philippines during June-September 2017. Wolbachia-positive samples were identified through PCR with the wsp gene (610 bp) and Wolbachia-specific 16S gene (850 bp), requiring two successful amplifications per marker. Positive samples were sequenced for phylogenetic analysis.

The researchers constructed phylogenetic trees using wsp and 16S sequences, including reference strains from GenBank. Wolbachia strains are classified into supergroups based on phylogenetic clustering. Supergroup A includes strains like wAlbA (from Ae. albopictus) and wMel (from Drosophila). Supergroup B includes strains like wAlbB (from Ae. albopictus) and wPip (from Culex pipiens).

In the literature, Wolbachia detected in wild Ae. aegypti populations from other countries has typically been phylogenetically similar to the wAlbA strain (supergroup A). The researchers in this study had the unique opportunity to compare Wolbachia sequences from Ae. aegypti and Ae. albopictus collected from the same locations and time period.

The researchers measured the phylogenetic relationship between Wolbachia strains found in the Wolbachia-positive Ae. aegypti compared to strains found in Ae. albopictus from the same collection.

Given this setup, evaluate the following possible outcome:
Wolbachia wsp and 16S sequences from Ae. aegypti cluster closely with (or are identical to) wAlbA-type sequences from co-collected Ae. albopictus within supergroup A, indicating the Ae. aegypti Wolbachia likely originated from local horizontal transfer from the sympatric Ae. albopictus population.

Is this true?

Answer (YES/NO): NO